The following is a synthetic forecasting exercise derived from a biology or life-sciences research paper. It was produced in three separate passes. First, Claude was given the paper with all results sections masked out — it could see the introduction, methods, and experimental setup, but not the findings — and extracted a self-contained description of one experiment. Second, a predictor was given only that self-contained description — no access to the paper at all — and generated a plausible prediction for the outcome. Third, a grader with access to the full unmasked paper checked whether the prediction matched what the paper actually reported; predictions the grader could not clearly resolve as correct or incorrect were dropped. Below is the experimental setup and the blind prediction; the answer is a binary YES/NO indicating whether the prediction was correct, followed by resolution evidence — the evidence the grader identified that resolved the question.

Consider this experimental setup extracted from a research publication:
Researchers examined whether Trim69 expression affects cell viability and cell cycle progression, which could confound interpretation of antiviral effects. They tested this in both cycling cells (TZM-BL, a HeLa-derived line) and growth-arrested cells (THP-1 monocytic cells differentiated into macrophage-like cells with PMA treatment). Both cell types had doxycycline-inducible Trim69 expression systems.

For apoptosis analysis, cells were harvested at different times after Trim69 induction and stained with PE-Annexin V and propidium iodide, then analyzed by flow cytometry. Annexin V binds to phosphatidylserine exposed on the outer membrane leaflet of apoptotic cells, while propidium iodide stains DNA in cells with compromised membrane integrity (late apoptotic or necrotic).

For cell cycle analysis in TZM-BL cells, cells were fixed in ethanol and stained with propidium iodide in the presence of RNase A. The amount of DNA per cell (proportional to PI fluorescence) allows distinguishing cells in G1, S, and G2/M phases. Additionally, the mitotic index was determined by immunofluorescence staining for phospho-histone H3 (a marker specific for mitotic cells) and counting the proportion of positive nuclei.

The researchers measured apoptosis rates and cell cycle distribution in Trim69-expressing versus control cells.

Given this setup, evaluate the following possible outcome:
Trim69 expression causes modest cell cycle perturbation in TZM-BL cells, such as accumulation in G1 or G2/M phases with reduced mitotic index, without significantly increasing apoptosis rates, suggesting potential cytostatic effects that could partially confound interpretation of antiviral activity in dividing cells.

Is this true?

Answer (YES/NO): NO